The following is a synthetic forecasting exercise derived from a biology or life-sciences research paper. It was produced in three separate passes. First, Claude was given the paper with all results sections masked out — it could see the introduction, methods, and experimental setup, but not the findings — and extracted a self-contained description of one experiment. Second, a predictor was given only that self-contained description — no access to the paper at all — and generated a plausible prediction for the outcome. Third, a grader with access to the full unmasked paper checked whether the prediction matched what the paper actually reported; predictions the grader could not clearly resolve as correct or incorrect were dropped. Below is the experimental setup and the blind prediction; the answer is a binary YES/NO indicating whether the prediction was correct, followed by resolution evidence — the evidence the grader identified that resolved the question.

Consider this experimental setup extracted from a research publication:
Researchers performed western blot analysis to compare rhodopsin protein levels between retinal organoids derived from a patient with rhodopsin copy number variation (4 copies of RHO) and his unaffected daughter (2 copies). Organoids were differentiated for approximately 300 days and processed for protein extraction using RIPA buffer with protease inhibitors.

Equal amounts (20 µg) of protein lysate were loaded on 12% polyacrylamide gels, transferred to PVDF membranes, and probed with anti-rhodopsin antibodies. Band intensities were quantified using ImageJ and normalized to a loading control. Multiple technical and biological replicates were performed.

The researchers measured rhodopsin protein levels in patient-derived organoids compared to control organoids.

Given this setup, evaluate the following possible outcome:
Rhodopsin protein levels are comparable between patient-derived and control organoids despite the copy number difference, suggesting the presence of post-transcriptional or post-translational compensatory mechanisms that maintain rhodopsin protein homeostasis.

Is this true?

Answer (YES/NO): NO